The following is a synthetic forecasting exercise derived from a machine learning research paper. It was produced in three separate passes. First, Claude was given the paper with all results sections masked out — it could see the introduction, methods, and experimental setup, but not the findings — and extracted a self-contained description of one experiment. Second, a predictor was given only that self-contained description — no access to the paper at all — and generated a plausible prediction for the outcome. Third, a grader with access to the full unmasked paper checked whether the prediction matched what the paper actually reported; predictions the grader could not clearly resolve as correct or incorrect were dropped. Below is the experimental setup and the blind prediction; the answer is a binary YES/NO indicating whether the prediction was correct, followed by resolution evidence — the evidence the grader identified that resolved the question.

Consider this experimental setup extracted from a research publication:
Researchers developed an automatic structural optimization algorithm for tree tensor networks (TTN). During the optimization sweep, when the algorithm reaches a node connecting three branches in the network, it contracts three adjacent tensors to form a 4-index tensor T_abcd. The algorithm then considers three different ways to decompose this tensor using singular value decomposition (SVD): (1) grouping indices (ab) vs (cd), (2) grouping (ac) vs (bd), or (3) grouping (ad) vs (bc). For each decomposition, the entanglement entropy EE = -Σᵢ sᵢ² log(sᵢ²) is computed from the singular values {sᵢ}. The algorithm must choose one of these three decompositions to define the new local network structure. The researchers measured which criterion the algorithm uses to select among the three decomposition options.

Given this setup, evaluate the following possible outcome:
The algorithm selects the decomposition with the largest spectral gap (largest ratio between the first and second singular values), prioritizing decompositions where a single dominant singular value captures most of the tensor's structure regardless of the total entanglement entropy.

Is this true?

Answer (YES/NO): NO